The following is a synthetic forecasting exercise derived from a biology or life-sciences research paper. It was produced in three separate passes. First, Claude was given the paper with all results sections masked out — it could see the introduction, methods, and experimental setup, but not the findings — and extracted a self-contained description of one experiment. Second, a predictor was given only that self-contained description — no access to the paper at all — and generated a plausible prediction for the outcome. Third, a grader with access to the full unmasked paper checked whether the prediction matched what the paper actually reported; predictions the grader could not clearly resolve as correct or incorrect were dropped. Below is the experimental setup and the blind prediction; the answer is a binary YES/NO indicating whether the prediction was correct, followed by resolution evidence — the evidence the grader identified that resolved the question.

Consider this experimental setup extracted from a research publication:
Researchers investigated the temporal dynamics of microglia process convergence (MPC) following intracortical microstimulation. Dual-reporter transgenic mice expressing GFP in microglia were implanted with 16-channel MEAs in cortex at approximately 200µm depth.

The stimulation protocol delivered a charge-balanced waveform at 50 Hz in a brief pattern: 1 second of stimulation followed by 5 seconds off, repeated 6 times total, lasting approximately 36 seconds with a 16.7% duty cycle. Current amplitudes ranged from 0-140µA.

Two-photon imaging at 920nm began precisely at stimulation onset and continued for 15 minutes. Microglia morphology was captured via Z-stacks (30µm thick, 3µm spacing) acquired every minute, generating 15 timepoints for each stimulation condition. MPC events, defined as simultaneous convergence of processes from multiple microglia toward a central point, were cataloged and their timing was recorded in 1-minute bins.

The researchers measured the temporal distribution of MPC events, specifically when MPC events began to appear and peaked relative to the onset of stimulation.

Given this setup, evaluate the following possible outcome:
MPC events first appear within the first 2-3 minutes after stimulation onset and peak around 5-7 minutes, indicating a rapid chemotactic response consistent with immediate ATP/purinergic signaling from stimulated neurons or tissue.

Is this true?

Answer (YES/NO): YES